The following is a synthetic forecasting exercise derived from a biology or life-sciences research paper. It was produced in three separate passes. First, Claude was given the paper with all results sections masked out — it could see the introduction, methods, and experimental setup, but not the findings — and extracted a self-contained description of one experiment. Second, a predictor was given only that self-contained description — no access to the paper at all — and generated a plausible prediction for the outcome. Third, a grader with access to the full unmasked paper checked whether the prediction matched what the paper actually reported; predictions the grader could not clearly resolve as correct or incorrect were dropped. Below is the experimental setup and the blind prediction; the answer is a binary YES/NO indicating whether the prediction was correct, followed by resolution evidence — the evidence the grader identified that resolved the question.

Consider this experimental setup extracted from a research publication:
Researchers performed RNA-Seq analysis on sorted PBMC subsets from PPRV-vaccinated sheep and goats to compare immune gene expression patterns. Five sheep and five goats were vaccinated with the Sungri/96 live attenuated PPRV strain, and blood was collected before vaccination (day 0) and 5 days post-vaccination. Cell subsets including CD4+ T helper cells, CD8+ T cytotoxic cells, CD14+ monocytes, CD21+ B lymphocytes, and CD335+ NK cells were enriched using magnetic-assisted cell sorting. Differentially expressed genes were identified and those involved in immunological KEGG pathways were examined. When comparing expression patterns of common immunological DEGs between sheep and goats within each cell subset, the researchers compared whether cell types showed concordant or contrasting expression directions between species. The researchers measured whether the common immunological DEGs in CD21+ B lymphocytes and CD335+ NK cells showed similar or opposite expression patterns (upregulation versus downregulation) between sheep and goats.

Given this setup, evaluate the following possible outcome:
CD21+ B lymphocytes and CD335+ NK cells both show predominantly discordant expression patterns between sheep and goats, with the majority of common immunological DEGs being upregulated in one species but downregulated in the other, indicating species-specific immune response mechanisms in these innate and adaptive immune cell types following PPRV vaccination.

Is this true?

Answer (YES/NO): YES